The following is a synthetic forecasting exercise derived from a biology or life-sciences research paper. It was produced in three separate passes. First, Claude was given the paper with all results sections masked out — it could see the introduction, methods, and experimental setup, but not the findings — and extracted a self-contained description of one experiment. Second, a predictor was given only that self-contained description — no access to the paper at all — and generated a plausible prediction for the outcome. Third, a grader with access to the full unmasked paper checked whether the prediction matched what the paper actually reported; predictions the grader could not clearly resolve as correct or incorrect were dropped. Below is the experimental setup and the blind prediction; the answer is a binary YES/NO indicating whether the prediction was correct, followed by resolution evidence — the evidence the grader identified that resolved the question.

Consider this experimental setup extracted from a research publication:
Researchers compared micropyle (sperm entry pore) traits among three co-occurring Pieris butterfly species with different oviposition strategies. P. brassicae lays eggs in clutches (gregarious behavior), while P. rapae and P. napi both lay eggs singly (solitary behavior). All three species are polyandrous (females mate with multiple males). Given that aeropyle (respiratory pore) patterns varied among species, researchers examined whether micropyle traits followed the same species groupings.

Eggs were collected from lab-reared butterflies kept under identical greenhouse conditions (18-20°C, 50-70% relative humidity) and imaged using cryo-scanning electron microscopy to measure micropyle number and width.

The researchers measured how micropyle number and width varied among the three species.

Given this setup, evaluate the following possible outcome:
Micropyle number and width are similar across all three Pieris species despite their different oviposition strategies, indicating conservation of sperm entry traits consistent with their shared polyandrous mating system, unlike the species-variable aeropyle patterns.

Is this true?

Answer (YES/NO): NO